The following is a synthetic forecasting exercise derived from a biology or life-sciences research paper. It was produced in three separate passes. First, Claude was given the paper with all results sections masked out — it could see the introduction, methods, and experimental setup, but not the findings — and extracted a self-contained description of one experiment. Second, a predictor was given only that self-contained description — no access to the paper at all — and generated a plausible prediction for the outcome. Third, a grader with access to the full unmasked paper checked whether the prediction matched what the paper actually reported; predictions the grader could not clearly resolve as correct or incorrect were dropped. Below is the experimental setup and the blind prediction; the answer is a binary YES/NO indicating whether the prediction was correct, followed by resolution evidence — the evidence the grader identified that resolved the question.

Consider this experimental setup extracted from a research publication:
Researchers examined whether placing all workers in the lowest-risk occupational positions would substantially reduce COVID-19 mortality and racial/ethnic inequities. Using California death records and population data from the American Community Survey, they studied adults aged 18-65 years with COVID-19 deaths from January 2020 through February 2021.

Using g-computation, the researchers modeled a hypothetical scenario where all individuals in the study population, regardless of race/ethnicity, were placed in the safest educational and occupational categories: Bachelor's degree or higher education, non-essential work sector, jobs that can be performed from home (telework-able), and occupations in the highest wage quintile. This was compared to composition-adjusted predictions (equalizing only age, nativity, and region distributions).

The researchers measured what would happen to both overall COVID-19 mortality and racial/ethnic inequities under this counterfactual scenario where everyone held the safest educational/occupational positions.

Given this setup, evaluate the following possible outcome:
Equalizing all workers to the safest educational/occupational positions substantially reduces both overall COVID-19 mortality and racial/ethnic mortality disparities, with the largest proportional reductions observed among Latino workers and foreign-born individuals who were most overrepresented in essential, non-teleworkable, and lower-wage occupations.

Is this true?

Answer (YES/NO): NO